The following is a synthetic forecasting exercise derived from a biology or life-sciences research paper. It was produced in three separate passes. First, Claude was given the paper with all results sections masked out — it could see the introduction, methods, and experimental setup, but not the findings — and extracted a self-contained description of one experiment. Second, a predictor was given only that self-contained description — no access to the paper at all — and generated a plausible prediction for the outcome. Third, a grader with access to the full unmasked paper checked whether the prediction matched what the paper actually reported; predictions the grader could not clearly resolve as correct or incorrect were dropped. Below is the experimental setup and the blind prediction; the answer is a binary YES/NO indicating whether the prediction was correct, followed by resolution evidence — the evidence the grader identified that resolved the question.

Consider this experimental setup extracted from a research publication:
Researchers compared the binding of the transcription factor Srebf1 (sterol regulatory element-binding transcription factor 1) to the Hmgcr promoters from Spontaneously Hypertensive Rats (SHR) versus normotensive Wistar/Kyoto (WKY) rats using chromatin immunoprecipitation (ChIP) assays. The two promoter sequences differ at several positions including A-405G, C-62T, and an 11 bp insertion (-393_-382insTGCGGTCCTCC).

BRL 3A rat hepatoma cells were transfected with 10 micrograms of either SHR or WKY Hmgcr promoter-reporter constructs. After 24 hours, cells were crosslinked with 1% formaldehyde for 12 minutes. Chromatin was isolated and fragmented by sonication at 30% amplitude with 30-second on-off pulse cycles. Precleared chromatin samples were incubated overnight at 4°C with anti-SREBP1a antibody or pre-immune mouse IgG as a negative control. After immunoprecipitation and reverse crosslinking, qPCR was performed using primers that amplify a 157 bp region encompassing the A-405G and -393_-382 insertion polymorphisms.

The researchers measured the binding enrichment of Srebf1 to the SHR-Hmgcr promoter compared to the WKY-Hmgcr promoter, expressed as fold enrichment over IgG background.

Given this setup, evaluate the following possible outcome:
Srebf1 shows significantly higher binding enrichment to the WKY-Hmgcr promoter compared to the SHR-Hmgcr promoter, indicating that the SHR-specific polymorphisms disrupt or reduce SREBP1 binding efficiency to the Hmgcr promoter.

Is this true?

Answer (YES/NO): YES